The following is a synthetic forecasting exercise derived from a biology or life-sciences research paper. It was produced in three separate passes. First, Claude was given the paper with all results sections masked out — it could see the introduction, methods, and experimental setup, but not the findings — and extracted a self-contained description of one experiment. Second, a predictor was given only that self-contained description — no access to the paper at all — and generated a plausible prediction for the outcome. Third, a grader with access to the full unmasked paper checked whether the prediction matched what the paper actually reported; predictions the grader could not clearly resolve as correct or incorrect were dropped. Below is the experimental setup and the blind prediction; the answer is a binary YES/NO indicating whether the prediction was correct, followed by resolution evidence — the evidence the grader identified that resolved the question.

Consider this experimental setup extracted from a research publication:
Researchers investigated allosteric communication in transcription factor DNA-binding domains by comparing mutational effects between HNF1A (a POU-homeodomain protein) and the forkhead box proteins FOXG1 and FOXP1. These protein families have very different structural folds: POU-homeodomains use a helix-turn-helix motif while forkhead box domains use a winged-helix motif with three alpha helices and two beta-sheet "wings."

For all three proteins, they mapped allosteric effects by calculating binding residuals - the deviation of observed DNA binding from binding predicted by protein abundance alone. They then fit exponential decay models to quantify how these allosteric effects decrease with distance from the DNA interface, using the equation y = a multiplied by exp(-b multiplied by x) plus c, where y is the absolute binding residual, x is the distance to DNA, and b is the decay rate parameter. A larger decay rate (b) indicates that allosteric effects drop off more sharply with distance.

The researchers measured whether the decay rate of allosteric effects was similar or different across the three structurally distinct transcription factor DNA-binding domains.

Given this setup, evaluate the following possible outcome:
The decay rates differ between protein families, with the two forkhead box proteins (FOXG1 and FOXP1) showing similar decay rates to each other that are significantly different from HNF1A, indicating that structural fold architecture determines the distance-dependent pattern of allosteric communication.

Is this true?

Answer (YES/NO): NO